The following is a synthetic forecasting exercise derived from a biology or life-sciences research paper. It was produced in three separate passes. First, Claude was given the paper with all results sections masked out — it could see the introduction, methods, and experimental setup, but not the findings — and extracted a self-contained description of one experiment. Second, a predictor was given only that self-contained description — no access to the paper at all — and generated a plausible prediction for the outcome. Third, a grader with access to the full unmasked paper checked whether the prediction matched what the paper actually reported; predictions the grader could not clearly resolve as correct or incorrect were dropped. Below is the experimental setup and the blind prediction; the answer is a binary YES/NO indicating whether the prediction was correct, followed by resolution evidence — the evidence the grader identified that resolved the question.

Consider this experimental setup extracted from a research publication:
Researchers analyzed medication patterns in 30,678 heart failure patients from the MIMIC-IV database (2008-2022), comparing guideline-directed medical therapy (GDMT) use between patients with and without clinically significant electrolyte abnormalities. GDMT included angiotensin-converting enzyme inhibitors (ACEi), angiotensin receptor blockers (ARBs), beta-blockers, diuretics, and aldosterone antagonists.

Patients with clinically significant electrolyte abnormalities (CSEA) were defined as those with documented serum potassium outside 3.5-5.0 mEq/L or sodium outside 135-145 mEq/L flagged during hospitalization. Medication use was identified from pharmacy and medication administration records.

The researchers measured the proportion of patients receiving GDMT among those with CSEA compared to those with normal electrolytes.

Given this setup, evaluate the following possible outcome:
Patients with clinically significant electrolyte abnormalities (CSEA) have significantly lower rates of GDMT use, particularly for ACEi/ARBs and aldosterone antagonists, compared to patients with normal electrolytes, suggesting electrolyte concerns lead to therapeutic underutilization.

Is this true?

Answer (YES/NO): NO